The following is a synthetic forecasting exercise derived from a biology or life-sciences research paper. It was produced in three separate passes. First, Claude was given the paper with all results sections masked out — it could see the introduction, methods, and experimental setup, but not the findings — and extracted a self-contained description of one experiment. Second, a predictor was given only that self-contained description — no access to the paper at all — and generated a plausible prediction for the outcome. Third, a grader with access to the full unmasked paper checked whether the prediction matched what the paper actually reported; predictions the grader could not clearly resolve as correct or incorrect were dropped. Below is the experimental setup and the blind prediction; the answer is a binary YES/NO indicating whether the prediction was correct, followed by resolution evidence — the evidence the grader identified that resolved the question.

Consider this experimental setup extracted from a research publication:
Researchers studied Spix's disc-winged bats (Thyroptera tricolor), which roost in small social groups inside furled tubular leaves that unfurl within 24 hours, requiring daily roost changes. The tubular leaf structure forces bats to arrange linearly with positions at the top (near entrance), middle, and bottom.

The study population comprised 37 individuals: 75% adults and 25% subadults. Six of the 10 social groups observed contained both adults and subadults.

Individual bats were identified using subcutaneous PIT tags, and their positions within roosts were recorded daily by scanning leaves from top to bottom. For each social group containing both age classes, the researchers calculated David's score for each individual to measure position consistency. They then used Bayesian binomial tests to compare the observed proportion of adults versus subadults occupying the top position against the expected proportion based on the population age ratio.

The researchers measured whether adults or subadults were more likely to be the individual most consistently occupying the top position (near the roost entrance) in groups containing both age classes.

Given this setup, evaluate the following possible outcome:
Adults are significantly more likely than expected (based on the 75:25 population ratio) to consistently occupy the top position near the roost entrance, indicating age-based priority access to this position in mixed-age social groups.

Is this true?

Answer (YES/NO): NO